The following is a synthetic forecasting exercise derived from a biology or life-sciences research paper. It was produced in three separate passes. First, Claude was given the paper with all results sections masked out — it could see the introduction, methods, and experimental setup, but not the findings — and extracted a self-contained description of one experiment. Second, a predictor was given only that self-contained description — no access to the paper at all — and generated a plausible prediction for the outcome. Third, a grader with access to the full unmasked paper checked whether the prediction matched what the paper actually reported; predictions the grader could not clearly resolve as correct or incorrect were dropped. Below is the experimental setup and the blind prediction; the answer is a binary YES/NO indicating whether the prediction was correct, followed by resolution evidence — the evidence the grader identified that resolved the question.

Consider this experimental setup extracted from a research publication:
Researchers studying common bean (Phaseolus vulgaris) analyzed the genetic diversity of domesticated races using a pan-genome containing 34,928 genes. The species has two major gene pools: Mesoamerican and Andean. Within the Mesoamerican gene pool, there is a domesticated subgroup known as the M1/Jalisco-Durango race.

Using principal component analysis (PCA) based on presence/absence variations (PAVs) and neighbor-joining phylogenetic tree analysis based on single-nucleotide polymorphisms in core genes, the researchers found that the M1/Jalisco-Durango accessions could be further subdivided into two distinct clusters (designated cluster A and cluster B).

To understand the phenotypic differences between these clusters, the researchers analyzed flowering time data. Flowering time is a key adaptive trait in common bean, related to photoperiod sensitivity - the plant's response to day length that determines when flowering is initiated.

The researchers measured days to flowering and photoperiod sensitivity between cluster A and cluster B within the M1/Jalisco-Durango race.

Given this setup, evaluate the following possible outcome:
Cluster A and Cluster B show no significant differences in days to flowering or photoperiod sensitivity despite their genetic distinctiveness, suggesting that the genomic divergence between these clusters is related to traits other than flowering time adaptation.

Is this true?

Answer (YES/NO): NO